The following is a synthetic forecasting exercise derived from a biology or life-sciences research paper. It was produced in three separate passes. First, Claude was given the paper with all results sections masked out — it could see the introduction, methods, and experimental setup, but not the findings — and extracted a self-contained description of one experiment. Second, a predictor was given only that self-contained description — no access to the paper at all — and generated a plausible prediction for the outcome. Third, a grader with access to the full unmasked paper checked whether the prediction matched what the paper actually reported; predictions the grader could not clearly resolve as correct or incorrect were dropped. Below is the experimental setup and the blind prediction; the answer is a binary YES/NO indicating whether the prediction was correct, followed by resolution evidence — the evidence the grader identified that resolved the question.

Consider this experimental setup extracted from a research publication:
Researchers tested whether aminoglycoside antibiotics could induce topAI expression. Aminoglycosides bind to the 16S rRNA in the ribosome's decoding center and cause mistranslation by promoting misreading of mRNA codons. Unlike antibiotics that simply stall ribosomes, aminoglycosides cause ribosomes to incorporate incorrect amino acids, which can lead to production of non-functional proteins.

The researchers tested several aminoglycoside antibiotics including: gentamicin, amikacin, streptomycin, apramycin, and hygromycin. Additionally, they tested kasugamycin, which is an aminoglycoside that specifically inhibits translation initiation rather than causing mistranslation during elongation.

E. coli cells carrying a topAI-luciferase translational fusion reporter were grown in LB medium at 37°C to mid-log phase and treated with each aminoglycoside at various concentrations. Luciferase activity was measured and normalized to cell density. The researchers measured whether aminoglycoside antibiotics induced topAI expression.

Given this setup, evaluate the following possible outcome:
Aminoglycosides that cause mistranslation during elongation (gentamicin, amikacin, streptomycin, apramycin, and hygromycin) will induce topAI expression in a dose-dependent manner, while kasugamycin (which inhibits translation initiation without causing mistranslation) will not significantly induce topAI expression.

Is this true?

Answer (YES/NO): NO